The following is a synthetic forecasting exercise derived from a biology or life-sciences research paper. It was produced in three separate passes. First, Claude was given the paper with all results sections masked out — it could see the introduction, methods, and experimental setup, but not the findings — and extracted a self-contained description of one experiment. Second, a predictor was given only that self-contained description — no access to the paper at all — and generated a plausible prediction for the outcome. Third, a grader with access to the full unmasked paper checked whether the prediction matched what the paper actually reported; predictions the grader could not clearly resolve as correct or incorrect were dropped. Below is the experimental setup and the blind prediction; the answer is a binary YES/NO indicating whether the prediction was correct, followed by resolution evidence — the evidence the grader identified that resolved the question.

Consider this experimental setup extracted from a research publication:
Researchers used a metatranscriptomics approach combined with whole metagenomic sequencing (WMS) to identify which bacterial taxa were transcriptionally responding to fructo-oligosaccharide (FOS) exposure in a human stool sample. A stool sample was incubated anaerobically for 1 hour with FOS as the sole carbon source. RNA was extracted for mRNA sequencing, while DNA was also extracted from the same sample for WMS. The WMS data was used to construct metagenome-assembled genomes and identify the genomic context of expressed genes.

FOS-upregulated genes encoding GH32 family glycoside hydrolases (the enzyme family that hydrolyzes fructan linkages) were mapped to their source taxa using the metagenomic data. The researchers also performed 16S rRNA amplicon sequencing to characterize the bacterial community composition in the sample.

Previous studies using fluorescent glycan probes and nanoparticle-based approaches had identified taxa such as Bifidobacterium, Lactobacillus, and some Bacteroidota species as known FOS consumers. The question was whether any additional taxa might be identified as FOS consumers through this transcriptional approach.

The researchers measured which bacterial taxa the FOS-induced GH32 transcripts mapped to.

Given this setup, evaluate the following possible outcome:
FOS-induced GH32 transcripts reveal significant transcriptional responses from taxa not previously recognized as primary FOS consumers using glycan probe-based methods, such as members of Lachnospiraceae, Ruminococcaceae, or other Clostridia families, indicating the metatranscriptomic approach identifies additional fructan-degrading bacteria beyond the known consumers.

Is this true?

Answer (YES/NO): YES